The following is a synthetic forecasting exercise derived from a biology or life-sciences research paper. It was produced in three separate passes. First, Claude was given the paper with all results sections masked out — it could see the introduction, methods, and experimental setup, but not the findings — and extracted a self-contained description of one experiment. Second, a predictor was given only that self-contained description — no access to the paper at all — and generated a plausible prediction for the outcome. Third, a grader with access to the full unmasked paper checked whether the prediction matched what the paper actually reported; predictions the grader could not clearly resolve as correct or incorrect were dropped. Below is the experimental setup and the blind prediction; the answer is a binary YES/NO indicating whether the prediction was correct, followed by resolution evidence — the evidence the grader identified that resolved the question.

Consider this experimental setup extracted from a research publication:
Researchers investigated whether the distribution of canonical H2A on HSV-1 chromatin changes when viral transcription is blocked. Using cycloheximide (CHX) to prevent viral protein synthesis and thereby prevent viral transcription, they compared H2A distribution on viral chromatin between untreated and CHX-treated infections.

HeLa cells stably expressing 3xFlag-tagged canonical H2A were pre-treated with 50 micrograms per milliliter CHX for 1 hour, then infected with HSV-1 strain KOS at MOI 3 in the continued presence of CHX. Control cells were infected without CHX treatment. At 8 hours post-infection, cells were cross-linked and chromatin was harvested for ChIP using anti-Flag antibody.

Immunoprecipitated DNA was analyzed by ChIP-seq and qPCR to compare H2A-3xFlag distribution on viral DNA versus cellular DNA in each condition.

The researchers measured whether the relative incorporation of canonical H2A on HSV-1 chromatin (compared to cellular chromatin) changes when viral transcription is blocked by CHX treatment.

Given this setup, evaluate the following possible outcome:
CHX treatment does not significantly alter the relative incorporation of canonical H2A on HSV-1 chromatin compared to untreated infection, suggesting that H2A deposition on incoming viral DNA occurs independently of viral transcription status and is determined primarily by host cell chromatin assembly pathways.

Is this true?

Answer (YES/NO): NO